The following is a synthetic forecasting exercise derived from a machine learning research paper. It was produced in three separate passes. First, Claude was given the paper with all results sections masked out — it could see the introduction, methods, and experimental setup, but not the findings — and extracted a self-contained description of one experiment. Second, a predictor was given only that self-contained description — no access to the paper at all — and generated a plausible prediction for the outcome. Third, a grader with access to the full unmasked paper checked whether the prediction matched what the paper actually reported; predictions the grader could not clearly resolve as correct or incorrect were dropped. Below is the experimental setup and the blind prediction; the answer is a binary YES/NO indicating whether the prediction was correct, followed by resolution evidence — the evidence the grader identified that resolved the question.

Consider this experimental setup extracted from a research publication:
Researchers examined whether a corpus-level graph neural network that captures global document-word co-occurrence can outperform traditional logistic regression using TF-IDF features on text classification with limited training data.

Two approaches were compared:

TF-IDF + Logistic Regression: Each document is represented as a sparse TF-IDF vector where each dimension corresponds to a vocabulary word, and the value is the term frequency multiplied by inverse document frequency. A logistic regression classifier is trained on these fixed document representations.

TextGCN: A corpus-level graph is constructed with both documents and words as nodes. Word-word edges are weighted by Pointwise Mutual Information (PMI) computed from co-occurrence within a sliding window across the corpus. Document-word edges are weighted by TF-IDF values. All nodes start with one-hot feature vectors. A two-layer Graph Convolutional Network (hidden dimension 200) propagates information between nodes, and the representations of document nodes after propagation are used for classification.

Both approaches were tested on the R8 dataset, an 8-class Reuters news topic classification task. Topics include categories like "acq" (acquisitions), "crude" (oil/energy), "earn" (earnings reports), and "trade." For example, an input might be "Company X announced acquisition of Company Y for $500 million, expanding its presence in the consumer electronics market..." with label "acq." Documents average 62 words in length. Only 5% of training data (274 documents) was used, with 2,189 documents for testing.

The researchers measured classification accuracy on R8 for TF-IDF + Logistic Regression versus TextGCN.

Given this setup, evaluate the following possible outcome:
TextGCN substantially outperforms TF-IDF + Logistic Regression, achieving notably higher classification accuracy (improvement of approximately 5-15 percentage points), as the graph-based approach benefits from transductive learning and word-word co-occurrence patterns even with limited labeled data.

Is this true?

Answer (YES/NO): YES